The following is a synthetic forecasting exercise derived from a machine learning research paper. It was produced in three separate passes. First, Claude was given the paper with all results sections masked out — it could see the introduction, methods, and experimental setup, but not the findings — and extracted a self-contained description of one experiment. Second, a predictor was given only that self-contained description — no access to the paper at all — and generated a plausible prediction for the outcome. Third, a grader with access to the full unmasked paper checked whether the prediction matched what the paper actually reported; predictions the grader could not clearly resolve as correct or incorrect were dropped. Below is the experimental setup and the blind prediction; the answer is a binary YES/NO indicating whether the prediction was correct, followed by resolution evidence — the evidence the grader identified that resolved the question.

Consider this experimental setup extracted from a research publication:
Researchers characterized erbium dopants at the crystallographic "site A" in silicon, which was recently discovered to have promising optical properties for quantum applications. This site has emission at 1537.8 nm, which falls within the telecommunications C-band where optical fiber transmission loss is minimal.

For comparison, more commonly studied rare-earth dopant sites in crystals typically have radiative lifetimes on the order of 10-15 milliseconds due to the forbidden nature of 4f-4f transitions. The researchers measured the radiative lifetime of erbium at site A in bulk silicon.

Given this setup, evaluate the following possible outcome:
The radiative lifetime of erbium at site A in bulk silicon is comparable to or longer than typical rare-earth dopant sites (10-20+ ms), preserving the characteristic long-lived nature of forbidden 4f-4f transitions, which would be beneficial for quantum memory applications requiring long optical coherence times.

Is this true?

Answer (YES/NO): NO